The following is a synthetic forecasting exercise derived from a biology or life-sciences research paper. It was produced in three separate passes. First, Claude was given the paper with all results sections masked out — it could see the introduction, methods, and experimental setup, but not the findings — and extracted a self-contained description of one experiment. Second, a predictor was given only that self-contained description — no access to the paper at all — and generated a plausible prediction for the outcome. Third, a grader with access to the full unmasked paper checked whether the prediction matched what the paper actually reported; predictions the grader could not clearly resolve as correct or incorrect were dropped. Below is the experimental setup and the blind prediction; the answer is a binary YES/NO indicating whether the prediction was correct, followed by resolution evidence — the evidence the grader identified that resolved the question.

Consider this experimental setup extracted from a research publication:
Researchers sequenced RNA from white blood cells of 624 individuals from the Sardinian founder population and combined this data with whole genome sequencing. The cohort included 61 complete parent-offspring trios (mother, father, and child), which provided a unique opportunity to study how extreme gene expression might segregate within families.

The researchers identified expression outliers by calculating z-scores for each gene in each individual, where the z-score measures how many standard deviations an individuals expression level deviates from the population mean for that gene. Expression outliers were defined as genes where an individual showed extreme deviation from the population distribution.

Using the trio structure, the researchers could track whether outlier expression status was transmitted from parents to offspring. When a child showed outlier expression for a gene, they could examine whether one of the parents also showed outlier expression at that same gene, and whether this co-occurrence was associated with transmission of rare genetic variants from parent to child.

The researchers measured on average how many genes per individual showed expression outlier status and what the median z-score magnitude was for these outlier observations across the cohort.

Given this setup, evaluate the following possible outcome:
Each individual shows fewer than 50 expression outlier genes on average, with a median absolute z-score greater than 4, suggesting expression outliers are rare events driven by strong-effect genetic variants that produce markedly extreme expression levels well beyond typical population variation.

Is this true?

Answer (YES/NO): NO